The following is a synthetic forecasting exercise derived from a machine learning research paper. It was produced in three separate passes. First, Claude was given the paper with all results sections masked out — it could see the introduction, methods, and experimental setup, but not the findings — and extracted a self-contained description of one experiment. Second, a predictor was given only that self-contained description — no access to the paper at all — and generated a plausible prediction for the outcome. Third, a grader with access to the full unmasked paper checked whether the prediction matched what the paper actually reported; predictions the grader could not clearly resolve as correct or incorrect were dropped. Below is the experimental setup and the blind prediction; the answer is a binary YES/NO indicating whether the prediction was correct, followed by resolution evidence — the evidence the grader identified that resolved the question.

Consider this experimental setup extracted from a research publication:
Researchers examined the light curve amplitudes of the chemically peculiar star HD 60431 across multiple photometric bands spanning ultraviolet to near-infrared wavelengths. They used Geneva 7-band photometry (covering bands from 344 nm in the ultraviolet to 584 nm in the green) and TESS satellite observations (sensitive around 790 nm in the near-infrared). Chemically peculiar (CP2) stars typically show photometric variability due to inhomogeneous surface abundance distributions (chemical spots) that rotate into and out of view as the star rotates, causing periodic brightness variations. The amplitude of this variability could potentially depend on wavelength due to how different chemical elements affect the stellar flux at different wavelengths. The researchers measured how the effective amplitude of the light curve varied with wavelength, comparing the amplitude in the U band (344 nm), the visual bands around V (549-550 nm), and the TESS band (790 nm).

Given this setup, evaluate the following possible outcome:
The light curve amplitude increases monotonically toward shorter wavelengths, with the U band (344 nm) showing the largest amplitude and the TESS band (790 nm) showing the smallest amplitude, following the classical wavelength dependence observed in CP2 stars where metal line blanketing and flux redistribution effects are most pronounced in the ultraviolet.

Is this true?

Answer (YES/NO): NO